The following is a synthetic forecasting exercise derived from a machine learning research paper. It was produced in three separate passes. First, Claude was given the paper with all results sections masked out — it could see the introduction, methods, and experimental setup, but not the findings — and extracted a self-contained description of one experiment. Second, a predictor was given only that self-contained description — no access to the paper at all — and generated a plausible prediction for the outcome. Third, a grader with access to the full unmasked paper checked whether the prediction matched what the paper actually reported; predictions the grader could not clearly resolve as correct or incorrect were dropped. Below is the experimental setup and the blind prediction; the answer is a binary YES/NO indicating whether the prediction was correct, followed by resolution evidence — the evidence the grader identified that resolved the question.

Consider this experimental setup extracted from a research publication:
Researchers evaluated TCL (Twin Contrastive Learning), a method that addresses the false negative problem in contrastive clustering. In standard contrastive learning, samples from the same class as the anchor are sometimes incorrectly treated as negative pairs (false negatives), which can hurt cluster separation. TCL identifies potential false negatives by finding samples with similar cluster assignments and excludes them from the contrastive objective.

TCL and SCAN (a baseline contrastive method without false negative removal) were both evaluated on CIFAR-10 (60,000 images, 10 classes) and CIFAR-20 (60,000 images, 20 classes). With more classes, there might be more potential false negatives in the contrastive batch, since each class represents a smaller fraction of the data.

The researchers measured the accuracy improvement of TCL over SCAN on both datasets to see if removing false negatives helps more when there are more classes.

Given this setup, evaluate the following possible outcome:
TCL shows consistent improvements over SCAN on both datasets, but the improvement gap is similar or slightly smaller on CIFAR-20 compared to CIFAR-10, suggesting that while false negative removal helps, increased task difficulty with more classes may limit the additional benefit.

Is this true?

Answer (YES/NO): NO